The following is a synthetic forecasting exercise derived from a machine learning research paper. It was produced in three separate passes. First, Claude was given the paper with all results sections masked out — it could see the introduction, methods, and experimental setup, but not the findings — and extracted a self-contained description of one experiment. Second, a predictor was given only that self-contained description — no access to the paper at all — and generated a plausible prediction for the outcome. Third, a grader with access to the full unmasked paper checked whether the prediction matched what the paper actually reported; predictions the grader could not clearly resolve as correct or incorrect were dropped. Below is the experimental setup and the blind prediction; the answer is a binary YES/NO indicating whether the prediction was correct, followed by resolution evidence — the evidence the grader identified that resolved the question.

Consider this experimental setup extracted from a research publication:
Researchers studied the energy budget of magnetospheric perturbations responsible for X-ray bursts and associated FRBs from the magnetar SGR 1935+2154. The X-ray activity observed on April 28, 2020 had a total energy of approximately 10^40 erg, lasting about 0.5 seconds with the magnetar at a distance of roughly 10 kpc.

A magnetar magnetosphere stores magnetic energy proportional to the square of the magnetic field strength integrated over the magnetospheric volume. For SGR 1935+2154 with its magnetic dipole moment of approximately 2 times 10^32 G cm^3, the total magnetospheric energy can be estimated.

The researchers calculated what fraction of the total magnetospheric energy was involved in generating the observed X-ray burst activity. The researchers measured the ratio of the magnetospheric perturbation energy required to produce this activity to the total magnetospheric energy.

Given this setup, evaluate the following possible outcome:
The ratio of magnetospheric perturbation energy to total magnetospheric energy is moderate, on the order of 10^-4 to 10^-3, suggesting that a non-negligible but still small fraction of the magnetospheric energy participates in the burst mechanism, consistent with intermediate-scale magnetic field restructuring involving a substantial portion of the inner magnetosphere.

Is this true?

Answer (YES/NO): NO